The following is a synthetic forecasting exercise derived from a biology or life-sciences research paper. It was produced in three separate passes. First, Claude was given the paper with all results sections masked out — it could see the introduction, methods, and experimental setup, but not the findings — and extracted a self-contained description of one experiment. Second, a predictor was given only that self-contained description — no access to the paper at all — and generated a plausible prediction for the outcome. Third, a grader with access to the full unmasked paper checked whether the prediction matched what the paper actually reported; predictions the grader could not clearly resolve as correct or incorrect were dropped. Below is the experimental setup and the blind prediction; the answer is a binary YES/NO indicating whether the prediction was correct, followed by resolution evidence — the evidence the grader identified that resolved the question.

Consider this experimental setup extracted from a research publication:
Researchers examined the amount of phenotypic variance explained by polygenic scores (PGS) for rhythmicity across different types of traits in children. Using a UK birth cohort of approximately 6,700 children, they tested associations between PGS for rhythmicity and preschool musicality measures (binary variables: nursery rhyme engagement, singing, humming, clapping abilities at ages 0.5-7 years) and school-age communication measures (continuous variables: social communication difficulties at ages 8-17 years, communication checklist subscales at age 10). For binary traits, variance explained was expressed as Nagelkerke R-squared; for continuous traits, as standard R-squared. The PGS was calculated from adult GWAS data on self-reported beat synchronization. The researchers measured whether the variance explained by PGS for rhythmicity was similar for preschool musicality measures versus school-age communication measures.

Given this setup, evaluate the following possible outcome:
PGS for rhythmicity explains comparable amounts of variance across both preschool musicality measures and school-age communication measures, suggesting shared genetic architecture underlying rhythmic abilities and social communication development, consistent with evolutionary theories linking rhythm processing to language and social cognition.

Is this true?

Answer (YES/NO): NO